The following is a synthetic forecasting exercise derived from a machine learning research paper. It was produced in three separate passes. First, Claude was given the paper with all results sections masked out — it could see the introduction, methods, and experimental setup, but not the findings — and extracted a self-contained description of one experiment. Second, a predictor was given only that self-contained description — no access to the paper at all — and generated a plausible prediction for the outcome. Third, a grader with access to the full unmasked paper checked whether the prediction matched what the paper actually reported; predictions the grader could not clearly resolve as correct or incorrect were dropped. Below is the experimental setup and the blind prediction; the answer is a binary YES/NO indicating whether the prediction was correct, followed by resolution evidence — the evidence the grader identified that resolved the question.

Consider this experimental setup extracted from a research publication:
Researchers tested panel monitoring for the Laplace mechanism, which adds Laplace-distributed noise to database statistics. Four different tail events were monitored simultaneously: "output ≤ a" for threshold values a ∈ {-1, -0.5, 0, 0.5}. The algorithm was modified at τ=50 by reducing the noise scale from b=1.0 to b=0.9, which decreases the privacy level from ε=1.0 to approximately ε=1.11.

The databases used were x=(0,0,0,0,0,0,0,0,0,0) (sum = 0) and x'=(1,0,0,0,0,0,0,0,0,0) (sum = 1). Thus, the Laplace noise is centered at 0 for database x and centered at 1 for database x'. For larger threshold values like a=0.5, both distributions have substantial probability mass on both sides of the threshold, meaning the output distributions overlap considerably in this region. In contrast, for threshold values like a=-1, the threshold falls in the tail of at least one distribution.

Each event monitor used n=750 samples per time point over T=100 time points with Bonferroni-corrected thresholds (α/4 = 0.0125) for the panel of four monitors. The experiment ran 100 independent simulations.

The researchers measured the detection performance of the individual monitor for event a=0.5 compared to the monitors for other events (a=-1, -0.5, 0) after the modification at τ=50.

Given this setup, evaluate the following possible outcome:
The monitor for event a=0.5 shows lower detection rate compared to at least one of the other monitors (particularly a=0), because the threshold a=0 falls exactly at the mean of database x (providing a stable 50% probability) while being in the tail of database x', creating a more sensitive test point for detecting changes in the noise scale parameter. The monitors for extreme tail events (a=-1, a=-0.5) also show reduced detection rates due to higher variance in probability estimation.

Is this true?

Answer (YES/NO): YES